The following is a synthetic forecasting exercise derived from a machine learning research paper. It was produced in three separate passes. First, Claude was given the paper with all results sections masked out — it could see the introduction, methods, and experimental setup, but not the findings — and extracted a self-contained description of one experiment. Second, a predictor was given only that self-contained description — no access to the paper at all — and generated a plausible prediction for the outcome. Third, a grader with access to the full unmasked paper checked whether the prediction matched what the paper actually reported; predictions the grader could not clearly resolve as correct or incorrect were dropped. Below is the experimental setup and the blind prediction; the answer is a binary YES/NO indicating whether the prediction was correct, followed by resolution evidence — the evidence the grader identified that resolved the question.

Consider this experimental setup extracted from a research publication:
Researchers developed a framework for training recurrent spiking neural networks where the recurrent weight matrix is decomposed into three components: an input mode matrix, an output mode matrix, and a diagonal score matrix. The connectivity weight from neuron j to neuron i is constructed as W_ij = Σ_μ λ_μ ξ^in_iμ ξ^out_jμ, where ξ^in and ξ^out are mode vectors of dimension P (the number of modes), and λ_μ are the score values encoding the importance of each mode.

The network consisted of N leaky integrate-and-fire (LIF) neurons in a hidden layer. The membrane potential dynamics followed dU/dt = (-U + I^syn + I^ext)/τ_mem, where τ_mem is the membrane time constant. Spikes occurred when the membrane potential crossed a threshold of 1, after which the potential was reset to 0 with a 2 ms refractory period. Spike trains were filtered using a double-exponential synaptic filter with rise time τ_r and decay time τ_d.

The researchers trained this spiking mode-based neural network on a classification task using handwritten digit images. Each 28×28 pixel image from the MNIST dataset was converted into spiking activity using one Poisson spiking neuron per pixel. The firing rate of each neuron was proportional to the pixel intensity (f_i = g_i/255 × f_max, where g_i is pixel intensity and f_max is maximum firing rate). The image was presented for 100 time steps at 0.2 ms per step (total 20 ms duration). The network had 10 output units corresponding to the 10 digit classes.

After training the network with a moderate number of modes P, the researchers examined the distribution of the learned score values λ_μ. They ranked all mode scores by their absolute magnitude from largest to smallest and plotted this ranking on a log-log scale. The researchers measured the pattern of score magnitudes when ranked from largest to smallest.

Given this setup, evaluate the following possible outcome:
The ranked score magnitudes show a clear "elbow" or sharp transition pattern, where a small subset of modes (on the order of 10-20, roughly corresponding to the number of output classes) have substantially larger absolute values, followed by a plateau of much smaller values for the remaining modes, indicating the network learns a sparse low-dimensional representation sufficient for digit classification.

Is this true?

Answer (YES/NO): NO